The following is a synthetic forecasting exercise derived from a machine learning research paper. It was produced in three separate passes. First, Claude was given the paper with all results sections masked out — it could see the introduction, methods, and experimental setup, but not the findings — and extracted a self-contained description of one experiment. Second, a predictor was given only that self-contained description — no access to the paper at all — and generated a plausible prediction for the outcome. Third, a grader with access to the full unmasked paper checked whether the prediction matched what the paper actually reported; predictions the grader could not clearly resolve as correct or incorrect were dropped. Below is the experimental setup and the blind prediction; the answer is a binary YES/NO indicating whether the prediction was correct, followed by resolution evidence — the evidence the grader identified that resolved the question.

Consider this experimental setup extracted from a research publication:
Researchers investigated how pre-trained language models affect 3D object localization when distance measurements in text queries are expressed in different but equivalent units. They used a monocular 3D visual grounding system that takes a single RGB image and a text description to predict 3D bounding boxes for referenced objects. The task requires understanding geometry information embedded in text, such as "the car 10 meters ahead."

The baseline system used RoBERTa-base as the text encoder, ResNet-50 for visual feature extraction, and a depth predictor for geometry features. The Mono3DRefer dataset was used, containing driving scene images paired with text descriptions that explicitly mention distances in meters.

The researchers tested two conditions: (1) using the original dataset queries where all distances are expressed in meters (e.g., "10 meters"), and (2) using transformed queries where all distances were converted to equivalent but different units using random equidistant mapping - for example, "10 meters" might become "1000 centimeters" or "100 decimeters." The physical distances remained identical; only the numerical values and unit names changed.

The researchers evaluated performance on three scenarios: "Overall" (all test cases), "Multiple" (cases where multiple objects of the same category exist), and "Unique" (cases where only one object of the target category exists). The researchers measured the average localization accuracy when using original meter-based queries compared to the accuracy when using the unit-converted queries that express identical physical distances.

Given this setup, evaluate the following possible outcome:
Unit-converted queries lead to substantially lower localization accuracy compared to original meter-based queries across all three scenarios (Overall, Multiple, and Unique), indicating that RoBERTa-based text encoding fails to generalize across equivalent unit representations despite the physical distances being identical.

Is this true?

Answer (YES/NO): YES